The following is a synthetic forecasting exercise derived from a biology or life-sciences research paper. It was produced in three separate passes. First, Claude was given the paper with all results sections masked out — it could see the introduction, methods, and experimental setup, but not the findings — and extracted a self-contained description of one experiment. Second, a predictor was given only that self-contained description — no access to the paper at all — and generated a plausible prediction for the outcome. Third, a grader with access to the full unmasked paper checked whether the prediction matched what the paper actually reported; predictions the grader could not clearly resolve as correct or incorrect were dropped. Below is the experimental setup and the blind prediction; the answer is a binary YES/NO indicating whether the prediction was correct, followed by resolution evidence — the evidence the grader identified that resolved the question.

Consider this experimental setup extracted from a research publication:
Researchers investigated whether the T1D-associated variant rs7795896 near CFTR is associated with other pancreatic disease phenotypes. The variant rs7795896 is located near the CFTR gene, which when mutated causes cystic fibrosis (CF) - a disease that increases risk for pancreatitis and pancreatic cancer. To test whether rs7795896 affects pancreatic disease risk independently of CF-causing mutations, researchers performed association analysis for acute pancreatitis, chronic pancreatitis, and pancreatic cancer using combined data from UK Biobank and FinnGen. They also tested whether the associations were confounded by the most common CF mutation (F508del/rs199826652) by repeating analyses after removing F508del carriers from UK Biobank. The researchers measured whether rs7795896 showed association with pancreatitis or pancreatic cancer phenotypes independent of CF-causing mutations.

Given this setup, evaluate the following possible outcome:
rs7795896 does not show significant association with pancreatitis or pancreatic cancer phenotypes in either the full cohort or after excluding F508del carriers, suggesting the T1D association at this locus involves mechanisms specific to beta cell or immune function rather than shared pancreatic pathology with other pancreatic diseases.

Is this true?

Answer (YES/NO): NO